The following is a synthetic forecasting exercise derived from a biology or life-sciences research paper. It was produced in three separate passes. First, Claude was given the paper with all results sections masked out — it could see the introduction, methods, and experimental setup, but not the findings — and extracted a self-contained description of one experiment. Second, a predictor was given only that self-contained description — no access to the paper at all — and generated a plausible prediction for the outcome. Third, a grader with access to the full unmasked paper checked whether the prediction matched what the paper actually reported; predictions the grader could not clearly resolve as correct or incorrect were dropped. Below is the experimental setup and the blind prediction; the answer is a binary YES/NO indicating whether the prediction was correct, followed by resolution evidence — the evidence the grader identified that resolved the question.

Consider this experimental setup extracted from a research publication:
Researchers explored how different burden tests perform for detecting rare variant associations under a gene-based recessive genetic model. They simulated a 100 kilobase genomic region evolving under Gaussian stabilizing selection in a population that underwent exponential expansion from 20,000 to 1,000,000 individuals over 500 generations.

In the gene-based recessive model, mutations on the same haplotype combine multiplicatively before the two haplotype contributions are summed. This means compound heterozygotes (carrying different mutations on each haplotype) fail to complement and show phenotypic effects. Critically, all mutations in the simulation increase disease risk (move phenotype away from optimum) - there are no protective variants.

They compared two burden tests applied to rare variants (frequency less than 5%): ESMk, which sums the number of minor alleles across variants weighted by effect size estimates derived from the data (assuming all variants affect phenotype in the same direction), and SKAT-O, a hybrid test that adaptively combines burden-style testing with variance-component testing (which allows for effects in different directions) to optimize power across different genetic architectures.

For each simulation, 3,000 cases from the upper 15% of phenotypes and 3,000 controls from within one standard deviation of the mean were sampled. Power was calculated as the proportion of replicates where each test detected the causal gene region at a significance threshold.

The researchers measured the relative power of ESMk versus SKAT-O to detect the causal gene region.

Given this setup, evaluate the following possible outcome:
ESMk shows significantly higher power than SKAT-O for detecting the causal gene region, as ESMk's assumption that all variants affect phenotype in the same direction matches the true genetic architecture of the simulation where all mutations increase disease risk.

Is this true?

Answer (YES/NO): YES